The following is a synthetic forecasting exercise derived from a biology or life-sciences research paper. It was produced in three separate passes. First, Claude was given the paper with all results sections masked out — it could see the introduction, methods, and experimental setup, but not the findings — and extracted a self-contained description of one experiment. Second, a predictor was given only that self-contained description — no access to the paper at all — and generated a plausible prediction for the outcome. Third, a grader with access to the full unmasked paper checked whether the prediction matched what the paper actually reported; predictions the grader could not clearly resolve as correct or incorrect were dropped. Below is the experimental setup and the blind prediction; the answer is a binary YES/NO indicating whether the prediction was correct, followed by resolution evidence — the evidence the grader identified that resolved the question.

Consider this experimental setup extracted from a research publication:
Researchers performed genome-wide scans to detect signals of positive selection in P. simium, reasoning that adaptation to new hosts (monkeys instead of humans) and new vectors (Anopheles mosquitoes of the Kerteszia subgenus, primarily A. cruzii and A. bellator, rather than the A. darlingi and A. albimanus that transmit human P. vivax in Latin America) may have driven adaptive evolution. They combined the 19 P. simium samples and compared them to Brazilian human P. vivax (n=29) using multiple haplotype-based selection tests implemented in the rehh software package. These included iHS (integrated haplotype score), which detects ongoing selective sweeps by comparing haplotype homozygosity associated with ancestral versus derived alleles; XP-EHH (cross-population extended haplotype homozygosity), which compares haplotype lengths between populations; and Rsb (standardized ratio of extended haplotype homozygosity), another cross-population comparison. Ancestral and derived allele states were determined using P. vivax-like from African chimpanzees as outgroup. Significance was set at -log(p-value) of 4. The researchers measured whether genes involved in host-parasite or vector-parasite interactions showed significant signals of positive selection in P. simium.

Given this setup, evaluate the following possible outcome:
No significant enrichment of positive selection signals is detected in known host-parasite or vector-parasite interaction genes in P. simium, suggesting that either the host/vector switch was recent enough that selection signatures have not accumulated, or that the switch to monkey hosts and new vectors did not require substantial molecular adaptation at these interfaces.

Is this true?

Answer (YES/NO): NO